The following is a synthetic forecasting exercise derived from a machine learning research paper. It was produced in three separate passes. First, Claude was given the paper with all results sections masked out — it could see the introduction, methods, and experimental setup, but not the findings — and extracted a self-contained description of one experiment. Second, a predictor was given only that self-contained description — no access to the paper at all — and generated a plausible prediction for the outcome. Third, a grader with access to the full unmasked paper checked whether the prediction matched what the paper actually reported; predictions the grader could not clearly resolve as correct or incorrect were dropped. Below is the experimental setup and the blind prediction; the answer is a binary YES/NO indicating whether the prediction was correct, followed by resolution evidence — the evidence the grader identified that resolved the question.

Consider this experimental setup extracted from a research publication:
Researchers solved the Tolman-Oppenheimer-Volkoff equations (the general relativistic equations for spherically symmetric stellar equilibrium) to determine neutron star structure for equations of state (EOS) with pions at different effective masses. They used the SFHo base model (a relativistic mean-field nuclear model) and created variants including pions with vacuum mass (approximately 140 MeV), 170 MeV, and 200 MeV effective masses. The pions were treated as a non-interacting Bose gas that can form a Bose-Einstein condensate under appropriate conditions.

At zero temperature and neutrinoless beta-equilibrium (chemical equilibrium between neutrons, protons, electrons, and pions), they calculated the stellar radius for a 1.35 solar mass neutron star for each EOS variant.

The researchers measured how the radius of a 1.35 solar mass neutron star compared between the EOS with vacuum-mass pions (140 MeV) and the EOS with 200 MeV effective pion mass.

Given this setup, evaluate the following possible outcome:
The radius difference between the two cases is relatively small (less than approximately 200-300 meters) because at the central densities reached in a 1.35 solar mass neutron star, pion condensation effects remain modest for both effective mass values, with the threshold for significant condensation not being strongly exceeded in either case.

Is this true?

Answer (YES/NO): YES